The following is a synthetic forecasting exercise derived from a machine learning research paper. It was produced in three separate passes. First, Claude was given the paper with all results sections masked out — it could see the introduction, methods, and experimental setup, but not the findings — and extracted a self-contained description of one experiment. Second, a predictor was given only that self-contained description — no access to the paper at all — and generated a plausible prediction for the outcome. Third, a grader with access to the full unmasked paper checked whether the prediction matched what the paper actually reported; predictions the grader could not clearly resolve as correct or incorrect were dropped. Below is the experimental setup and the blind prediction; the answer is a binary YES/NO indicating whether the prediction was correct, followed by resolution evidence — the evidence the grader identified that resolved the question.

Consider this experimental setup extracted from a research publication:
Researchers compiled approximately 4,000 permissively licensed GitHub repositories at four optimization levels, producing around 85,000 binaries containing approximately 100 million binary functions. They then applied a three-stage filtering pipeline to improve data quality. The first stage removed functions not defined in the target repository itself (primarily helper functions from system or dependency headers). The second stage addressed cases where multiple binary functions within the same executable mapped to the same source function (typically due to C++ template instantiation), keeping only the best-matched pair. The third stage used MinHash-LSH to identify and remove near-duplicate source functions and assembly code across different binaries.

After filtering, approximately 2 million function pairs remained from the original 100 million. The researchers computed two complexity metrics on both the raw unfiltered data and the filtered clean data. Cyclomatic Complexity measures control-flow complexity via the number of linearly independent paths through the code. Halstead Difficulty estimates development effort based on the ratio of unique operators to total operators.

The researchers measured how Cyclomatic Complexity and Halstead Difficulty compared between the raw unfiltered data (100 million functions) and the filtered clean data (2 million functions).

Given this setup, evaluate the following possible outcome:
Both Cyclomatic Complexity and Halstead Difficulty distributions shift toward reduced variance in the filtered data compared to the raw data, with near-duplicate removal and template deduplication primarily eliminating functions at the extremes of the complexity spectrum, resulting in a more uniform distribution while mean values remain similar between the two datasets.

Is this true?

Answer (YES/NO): NO